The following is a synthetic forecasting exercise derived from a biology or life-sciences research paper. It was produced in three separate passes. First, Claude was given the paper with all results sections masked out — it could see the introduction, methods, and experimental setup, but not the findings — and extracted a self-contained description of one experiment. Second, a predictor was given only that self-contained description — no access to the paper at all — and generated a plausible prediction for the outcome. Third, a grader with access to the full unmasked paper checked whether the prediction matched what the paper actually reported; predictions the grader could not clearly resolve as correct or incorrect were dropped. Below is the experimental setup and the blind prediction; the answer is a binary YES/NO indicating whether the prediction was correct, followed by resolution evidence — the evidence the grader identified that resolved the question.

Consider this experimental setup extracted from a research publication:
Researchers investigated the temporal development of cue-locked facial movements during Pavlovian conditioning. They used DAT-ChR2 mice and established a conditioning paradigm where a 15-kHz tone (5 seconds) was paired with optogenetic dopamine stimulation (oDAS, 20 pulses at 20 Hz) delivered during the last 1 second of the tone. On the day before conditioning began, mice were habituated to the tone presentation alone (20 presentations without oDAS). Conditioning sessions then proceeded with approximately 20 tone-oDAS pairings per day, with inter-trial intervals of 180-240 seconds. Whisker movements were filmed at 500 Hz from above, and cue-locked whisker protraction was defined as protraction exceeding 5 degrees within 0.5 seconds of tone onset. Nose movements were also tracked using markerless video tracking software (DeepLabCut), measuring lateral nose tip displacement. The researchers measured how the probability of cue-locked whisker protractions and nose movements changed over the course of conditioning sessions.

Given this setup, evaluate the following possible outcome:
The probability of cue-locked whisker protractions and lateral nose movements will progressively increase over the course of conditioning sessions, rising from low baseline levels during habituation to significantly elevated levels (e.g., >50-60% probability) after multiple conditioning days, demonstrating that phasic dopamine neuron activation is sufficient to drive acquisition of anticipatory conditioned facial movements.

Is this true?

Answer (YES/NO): NO